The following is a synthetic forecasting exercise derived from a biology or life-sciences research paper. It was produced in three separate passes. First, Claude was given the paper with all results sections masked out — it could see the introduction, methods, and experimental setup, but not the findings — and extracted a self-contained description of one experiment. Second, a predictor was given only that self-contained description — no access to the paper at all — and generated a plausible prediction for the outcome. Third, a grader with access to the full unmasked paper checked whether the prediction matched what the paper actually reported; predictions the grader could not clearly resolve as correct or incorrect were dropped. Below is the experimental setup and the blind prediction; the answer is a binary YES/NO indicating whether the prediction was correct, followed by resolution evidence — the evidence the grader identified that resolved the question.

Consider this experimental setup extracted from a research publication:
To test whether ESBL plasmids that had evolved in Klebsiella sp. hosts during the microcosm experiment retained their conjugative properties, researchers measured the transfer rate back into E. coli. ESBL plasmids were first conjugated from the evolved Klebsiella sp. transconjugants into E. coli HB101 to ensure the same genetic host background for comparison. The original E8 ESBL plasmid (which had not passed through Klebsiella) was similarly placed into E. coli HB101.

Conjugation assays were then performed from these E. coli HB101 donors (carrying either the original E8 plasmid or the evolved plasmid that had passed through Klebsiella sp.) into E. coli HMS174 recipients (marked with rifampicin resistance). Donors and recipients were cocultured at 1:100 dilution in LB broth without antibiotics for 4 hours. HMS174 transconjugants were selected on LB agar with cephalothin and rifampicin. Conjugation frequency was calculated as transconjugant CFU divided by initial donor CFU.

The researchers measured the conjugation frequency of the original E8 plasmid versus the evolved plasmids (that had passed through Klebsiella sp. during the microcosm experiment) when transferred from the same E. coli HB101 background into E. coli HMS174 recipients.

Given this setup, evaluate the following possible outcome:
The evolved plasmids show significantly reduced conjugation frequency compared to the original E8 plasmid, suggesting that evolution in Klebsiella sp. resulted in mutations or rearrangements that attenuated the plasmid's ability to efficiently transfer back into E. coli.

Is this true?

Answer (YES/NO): NO